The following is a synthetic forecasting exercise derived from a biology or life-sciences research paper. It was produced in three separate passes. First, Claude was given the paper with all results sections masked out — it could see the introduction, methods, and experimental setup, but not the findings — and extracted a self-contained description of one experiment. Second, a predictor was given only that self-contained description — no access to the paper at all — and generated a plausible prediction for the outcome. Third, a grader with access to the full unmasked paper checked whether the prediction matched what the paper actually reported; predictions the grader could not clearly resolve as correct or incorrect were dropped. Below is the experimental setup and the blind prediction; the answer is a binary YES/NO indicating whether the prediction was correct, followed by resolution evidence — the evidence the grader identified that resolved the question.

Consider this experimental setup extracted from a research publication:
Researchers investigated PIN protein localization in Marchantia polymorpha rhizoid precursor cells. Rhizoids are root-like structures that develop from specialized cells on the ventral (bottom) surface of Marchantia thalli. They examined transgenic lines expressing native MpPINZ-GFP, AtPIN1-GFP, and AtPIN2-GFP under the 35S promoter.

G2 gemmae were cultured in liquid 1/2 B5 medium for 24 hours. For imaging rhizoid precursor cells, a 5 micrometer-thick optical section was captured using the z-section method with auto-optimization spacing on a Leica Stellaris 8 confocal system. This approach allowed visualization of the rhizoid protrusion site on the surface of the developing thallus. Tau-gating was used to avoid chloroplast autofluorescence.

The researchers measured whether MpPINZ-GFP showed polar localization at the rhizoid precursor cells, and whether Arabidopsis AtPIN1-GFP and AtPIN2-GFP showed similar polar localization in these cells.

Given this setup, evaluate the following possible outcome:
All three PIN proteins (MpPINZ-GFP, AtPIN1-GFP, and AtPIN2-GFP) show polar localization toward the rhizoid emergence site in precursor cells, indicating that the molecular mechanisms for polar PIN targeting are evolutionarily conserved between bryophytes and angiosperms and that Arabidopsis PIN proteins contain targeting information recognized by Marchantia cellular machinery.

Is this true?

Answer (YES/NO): NO